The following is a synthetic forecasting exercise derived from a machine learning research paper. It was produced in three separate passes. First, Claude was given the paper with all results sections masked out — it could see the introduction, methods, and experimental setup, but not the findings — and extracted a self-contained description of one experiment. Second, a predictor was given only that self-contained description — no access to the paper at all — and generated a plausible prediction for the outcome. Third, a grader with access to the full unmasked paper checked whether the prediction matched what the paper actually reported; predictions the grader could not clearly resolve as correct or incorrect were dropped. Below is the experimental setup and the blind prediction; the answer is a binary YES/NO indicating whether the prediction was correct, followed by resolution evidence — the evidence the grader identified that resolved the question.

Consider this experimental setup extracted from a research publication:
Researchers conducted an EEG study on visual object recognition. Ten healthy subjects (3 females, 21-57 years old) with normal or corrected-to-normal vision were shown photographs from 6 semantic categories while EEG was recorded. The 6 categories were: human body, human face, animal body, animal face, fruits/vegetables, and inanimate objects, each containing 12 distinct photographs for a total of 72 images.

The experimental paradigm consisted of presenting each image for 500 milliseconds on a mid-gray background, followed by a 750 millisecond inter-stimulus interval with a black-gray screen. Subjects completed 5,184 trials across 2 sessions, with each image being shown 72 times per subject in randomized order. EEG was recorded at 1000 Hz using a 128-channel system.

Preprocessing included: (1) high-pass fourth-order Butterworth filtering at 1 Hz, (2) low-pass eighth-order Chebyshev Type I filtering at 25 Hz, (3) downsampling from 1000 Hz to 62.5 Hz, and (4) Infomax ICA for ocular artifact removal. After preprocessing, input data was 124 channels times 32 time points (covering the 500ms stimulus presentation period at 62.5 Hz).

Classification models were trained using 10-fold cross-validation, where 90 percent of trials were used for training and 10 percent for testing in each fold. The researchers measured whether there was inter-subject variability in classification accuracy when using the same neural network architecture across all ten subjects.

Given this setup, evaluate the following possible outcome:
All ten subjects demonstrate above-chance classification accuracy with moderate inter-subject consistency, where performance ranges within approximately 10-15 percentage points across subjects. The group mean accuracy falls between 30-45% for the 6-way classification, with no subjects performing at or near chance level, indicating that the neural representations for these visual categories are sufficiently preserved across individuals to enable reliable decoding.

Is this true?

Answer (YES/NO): NO